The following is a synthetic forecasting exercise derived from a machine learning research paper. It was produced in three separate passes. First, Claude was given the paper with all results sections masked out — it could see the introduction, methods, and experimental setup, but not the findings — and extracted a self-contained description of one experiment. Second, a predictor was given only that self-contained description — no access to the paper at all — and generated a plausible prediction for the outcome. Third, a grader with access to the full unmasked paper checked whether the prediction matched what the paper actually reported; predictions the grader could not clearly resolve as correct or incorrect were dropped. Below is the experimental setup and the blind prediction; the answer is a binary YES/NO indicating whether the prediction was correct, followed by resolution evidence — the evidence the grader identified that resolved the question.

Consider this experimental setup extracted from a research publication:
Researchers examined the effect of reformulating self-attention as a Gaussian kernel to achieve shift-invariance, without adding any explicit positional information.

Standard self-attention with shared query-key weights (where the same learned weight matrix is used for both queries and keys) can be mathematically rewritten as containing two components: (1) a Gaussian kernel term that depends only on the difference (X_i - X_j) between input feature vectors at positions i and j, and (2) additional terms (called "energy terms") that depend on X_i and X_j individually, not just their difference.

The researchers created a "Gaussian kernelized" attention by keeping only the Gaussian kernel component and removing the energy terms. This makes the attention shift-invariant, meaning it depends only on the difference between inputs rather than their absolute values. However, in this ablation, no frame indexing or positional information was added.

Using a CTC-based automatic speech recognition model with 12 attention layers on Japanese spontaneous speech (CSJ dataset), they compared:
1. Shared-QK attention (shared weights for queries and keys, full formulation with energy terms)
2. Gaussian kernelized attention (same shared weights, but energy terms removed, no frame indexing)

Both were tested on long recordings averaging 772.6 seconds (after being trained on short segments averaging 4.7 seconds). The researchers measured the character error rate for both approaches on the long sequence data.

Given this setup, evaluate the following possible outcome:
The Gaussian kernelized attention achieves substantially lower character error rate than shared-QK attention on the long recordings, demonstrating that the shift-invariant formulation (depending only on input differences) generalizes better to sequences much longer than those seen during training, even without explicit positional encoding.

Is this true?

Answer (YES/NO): NO